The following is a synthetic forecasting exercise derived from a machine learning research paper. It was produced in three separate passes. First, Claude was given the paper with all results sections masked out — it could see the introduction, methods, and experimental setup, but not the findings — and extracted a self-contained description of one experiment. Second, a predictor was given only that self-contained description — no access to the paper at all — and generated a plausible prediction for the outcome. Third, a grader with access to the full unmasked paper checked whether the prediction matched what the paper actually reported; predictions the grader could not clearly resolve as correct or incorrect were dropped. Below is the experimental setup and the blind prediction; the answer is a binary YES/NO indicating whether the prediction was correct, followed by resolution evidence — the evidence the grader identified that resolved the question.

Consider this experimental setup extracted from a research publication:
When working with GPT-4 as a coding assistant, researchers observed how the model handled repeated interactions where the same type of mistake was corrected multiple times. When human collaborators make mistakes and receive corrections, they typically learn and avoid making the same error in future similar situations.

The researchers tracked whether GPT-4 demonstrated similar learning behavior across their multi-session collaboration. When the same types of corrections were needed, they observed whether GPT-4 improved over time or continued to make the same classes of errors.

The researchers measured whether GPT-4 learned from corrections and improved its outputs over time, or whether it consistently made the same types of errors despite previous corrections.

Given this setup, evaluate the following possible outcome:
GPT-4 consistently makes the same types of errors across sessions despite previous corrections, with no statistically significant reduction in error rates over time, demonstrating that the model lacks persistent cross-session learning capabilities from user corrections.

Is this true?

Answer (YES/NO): YES